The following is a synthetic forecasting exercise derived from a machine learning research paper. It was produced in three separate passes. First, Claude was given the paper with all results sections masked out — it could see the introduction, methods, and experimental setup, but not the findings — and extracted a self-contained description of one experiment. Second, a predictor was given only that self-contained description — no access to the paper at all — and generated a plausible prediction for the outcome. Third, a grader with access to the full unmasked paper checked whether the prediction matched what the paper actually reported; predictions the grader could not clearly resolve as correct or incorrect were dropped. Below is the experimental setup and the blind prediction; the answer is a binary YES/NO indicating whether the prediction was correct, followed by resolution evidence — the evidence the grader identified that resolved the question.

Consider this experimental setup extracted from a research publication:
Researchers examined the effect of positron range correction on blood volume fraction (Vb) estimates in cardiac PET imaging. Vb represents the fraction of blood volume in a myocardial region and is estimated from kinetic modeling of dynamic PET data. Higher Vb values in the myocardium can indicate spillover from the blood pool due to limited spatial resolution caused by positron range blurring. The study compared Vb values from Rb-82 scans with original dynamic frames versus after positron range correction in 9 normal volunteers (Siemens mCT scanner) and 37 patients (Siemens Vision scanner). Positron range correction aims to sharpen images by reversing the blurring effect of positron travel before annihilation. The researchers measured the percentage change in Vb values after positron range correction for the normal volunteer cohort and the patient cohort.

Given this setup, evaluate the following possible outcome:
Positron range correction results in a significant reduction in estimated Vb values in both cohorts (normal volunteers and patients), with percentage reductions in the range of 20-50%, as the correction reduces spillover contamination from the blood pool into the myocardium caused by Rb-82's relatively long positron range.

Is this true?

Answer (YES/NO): NO